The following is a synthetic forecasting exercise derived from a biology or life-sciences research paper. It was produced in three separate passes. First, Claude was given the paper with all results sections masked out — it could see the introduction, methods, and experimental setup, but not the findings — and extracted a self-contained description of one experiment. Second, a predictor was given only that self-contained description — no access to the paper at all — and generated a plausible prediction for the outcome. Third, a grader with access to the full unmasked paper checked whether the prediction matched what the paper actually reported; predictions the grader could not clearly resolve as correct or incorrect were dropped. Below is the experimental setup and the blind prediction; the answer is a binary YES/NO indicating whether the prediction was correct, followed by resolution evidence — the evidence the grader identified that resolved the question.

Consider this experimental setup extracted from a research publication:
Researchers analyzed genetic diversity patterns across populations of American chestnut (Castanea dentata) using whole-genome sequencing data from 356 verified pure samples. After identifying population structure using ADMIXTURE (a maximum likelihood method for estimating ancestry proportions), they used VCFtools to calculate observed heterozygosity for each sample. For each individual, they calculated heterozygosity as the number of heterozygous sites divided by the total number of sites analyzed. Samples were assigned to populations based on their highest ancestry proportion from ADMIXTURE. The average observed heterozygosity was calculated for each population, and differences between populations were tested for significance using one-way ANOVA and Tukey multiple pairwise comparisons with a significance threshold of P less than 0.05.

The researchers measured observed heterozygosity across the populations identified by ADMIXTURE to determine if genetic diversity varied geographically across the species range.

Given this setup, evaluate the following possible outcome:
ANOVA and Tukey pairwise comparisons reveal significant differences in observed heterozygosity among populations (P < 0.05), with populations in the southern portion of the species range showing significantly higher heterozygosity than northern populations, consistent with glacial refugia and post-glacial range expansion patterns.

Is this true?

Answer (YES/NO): YES